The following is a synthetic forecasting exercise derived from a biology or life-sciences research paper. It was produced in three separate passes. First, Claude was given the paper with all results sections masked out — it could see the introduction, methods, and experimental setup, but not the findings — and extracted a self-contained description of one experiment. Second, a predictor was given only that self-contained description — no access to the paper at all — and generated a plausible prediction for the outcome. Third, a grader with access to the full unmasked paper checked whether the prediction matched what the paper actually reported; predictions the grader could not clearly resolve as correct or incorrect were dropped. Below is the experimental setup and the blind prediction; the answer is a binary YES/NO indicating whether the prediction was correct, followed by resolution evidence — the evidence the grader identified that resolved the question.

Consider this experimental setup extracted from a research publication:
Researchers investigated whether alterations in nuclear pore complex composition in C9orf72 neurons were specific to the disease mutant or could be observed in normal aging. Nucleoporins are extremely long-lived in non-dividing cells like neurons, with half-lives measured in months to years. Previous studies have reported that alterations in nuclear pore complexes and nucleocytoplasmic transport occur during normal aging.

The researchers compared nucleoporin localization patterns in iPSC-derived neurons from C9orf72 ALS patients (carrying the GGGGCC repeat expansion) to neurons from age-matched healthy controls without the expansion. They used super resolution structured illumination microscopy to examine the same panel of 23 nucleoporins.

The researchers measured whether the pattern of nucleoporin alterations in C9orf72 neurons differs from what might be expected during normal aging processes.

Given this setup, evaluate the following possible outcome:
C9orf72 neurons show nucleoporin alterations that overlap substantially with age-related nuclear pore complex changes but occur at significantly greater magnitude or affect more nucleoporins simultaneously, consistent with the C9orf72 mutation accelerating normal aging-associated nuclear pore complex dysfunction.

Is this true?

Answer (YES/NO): NO